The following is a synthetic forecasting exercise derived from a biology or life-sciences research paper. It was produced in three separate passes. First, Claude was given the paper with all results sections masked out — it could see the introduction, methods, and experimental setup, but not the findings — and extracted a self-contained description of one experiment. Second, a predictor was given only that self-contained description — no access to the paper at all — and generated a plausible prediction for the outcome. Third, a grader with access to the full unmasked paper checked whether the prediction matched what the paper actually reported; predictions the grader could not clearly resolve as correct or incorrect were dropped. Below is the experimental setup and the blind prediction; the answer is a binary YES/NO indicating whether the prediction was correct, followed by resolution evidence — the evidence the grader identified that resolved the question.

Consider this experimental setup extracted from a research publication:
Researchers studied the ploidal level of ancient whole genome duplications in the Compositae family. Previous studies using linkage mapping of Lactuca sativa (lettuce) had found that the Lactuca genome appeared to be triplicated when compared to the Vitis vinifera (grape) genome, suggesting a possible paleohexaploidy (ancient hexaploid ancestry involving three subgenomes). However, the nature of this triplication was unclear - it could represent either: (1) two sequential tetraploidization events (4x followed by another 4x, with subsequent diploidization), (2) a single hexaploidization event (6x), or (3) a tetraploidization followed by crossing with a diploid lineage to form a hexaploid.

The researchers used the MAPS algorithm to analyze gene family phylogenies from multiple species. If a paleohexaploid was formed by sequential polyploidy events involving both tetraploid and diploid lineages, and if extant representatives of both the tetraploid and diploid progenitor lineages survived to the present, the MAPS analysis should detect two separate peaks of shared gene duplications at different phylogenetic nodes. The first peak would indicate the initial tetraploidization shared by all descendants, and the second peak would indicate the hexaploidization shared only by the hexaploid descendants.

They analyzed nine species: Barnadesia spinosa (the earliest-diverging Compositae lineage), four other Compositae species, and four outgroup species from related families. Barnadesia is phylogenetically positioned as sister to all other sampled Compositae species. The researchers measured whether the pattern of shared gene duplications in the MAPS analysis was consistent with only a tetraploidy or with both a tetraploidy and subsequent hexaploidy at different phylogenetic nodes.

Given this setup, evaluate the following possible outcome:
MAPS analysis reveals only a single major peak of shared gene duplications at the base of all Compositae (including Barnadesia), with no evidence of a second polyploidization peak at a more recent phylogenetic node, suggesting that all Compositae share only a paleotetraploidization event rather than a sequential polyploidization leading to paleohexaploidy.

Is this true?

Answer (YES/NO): NO